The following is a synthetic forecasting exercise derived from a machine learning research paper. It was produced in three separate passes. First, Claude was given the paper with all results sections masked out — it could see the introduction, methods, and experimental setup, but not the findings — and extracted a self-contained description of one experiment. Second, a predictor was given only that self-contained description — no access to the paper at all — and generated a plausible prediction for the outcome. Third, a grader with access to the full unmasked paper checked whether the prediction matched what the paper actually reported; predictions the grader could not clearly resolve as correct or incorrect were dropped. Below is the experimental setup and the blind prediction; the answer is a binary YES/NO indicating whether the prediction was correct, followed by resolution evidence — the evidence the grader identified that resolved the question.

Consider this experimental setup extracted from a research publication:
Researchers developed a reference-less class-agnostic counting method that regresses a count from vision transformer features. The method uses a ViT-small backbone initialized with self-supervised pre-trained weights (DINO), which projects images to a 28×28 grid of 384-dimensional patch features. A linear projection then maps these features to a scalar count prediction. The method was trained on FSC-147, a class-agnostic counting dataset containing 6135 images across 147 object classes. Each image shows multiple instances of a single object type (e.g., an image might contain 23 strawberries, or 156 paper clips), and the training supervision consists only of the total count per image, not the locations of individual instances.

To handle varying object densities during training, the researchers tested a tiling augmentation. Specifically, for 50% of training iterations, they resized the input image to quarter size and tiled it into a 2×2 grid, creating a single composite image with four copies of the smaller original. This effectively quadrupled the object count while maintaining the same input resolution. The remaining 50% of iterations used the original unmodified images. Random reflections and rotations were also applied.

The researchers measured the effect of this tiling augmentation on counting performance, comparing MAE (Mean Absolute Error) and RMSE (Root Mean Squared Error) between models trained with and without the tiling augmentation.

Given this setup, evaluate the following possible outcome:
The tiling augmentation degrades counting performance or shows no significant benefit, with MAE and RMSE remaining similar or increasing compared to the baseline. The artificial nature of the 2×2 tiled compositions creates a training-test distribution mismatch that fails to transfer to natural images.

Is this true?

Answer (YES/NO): NO